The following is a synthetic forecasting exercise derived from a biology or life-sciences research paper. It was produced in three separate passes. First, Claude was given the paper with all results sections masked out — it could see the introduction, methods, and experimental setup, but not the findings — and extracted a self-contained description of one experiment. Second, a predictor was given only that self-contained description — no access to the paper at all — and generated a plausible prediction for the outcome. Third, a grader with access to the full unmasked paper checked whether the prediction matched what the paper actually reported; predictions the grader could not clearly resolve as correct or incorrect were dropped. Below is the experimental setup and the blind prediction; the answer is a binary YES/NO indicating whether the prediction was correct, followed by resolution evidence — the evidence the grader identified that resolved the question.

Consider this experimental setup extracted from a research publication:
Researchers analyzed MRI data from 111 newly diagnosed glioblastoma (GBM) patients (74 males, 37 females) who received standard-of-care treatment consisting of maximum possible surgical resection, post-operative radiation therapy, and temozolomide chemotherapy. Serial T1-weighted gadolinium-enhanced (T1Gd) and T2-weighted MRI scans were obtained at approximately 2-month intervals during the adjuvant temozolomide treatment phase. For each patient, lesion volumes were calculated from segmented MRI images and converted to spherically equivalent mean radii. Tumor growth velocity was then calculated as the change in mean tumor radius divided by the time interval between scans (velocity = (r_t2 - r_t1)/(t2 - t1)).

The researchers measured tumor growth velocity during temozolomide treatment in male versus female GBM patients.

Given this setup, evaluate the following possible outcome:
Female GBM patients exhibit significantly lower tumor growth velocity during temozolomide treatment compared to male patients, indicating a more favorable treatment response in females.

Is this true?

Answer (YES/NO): YES